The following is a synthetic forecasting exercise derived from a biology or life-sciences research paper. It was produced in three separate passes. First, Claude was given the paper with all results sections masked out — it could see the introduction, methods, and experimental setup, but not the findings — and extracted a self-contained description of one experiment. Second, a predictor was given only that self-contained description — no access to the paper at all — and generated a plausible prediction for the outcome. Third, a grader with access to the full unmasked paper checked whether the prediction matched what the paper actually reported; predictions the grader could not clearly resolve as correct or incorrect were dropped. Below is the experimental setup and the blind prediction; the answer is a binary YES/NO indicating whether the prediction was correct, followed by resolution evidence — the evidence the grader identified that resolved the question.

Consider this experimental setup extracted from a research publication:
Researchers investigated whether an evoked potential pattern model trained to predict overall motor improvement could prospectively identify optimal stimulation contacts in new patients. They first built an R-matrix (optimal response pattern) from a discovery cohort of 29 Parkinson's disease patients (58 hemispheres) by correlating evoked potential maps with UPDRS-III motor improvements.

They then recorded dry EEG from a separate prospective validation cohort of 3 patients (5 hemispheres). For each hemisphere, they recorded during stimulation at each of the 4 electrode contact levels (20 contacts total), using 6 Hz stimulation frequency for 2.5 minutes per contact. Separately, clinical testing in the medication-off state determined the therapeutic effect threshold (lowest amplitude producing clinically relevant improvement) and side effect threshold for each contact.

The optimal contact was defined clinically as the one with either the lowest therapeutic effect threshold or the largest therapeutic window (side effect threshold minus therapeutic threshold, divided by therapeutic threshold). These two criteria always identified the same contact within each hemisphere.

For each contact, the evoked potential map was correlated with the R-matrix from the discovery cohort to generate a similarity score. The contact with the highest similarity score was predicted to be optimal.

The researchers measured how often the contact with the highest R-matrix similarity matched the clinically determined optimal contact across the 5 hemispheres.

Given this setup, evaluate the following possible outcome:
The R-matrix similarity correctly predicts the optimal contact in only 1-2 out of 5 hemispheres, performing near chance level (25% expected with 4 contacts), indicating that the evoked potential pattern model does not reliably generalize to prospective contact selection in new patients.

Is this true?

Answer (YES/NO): NO